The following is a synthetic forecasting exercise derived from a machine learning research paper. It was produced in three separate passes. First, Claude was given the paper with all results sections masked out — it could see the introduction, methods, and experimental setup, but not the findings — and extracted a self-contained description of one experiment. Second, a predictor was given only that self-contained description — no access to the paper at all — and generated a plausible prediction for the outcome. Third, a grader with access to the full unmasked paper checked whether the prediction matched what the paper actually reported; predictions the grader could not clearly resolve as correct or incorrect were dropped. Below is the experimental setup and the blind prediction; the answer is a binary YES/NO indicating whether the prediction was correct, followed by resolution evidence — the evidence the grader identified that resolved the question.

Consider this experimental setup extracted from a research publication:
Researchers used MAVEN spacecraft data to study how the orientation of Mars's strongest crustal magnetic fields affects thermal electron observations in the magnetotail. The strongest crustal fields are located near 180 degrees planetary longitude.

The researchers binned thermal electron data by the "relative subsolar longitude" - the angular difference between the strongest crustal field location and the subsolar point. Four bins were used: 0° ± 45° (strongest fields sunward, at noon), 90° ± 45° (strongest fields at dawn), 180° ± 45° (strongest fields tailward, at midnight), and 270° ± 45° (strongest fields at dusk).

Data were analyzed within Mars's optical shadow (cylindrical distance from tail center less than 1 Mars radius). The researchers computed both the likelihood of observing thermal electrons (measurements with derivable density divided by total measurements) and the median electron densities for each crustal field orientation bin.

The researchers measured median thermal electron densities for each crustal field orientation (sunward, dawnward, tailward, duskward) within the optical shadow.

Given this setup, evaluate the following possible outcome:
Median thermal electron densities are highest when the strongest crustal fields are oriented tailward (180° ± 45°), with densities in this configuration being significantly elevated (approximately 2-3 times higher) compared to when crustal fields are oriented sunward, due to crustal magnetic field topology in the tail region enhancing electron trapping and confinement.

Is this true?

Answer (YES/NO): NO